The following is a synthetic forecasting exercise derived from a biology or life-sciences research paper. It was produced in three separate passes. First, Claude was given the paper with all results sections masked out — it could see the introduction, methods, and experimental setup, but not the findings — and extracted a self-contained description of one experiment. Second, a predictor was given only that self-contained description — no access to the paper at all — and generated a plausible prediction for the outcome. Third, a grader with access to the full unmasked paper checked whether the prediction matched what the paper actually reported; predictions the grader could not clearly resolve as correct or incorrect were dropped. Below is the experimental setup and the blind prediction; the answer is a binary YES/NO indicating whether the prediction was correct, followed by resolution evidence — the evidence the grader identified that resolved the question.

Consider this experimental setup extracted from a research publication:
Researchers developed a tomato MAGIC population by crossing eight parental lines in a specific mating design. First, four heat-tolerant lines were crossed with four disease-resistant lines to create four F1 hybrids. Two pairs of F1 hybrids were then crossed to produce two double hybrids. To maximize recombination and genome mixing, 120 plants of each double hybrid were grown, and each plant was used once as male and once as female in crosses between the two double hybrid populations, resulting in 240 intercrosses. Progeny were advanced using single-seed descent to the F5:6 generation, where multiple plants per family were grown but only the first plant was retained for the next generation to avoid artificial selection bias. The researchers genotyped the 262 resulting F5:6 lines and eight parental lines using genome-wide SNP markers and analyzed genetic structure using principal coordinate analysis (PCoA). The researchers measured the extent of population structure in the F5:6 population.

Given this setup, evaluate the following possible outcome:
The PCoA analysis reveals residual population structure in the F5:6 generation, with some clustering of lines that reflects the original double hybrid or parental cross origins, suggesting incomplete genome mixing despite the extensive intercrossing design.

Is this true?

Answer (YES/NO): NO